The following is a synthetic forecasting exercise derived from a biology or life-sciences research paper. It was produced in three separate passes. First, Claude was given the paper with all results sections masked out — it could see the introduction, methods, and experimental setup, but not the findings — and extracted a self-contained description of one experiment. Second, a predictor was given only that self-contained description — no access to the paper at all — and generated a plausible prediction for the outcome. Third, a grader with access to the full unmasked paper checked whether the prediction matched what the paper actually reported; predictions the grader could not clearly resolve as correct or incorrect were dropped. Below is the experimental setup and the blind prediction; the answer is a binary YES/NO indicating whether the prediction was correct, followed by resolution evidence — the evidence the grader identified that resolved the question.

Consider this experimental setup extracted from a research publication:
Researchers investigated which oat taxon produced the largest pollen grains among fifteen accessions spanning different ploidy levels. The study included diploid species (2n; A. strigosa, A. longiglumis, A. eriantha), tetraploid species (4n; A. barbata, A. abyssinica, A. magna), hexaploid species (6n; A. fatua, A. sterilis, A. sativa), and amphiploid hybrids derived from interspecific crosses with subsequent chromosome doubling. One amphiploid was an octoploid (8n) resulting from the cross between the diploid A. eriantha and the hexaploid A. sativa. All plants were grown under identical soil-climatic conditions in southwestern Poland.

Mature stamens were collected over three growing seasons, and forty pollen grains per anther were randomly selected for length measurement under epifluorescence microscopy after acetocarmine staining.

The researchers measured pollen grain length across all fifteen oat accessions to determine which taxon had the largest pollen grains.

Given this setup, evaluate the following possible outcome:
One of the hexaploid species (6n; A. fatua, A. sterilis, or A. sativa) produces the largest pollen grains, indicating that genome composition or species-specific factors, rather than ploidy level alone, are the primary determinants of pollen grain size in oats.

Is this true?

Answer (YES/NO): NO